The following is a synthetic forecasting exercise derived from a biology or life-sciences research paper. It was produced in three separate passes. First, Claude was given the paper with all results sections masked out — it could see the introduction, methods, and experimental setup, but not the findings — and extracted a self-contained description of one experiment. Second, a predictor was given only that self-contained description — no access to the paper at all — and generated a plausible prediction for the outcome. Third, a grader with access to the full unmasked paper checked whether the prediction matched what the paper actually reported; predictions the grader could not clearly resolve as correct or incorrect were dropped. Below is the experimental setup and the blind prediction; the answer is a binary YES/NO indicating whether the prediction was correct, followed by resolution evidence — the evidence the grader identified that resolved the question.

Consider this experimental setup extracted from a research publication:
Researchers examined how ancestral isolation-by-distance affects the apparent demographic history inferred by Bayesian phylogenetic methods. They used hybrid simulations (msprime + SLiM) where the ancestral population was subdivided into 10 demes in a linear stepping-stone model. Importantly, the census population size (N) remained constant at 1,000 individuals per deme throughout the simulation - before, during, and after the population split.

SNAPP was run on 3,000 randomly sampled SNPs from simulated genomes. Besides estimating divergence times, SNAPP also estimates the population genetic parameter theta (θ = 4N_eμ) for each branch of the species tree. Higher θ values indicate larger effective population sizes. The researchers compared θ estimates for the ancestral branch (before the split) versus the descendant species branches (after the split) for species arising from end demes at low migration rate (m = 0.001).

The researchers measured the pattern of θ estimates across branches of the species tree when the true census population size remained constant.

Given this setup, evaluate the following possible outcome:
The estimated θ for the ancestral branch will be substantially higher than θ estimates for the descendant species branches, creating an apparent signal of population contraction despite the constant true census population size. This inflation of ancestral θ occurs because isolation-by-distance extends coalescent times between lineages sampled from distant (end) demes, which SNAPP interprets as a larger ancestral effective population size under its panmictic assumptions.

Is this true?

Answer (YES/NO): YES